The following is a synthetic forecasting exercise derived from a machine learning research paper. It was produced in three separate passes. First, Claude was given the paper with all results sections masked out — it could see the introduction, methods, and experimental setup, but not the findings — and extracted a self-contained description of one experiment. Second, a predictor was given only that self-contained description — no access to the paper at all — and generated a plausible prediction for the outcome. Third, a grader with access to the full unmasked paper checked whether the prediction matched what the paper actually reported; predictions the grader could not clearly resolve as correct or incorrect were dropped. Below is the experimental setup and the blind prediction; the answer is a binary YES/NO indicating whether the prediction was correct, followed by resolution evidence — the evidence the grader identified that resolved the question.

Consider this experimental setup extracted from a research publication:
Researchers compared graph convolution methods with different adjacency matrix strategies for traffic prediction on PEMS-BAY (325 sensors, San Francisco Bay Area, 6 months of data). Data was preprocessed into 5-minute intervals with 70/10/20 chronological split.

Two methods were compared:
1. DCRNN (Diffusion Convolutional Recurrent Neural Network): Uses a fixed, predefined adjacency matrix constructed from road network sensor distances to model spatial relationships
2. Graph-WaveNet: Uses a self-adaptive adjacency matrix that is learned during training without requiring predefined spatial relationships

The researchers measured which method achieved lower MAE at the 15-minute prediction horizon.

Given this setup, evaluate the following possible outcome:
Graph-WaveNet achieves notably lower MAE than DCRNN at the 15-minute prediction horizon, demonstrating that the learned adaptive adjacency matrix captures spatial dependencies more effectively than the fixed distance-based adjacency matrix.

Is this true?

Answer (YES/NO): YES